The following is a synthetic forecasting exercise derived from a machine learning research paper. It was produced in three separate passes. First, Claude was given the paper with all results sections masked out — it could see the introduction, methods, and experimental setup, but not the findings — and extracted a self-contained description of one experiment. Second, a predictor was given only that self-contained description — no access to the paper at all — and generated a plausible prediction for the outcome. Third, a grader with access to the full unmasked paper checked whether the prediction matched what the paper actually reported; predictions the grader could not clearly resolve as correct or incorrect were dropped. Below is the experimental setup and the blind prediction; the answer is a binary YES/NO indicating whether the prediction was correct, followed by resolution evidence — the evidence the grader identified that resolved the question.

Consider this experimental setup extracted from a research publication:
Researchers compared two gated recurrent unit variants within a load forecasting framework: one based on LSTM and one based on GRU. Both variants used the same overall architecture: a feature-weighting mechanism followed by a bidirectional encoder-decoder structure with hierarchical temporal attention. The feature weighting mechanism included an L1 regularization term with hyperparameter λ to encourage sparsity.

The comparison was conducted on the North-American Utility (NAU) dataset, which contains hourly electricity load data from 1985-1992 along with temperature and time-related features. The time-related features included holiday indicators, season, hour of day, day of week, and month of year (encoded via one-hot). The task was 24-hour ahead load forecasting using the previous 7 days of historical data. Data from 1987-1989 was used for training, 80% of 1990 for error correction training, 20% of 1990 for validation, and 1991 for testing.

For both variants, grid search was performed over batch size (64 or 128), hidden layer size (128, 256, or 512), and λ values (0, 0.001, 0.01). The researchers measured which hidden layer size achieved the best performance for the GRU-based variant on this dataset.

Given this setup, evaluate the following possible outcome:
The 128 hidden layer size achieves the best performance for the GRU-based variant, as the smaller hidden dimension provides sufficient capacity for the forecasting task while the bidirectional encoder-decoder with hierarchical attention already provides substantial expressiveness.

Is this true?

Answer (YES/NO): YES